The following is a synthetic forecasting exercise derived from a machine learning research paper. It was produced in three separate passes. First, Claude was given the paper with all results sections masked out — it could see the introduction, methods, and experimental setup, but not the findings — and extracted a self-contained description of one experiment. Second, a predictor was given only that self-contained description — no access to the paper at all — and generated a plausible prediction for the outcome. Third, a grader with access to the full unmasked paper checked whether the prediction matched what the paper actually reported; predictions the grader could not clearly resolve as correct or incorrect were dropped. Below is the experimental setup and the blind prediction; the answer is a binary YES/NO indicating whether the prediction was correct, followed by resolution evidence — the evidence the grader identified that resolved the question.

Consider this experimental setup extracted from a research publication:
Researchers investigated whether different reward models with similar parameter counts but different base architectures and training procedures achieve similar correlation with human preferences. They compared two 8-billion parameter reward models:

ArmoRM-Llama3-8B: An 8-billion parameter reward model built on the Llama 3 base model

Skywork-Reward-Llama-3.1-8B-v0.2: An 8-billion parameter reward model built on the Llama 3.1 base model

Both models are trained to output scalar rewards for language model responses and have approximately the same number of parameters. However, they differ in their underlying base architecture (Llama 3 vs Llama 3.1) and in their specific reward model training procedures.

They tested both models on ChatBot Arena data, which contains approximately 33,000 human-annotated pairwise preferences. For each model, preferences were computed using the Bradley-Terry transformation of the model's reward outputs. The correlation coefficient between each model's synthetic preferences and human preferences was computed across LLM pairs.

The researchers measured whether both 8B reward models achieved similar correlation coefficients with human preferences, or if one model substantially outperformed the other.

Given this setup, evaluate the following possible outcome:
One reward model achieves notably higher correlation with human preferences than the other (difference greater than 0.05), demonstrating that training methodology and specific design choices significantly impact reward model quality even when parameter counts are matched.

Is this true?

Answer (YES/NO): YES